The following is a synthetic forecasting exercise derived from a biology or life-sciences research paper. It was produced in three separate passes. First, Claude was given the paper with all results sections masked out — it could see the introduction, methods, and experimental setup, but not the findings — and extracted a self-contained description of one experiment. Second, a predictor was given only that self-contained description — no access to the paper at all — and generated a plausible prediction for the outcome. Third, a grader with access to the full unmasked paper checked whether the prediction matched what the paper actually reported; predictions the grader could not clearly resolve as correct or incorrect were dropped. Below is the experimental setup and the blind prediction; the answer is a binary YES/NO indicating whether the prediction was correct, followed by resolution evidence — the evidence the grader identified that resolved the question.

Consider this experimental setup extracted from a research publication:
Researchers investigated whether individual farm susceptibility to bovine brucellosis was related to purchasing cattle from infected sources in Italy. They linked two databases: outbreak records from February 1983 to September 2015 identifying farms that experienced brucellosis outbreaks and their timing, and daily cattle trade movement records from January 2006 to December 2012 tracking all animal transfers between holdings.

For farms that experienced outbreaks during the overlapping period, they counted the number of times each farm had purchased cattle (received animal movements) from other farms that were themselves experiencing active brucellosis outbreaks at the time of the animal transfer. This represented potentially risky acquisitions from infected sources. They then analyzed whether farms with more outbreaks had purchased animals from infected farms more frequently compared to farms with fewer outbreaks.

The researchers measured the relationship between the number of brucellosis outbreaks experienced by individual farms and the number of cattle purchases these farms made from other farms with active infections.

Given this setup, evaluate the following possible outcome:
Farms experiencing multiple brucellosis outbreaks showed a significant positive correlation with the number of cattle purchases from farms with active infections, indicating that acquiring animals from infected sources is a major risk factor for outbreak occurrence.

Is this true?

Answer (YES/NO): YES